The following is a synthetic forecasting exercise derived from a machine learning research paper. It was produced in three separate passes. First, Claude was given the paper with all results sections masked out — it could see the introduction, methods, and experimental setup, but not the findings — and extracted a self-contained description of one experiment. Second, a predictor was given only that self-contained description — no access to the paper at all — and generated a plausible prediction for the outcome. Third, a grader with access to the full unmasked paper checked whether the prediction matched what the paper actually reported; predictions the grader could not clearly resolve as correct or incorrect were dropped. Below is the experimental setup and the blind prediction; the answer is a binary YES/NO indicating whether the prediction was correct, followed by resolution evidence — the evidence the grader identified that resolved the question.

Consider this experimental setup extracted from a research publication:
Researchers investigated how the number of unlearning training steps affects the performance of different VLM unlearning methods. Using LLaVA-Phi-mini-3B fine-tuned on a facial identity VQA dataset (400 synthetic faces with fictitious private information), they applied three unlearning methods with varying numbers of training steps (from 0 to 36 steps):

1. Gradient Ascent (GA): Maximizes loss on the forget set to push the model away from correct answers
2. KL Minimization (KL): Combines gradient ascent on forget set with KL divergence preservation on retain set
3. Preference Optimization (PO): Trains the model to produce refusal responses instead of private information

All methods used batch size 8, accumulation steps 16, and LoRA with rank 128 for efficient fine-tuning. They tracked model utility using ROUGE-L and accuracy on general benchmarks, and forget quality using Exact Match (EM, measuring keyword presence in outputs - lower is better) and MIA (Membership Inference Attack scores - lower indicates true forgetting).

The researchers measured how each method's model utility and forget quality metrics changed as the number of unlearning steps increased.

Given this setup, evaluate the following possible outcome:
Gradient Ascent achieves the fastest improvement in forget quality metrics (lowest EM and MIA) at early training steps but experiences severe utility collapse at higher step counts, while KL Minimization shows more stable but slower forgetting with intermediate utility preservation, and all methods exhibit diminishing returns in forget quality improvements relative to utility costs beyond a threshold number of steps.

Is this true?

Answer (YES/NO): NO